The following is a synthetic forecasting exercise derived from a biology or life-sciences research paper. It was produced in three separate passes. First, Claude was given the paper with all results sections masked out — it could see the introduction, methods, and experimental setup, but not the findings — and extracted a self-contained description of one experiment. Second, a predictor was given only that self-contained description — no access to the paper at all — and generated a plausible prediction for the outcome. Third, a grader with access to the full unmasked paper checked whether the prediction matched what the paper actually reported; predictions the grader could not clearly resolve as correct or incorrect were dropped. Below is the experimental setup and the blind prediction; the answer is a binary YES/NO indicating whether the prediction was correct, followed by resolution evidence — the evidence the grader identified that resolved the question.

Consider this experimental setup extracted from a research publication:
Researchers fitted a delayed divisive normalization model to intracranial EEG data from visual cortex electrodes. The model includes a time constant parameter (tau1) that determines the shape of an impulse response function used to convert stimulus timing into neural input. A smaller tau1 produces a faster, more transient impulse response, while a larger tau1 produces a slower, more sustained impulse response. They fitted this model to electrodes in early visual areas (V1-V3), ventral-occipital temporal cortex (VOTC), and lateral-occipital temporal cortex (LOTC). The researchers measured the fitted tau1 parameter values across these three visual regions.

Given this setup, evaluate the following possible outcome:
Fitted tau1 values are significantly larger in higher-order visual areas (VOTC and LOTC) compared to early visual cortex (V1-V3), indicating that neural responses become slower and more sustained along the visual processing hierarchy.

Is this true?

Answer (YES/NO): YES